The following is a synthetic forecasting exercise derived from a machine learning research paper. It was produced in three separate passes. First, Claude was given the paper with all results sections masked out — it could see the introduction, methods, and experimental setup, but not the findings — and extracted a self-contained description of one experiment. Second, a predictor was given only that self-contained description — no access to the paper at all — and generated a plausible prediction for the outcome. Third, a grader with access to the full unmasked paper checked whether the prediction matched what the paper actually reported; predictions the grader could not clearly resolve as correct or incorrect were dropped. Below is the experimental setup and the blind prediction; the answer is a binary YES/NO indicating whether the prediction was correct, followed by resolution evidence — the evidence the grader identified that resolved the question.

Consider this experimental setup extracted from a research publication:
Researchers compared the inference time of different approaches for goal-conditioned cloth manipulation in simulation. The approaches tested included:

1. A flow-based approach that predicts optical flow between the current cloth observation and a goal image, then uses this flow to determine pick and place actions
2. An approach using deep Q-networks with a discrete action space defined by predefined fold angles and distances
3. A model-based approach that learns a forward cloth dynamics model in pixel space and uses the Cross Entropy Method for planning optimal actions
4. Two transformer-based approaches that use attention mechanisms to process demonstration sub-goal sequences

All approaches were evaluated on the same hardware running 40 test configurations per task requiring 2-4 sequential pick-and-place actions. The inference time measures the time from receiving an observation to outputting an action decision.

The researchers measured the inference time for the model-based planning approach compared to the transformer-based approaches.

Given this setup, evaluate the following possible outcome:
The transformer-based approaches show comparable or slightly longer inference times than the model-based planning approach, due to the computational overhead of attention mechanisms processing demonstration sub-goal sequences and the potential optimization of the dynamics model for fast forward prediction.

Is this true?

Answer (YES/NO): NO